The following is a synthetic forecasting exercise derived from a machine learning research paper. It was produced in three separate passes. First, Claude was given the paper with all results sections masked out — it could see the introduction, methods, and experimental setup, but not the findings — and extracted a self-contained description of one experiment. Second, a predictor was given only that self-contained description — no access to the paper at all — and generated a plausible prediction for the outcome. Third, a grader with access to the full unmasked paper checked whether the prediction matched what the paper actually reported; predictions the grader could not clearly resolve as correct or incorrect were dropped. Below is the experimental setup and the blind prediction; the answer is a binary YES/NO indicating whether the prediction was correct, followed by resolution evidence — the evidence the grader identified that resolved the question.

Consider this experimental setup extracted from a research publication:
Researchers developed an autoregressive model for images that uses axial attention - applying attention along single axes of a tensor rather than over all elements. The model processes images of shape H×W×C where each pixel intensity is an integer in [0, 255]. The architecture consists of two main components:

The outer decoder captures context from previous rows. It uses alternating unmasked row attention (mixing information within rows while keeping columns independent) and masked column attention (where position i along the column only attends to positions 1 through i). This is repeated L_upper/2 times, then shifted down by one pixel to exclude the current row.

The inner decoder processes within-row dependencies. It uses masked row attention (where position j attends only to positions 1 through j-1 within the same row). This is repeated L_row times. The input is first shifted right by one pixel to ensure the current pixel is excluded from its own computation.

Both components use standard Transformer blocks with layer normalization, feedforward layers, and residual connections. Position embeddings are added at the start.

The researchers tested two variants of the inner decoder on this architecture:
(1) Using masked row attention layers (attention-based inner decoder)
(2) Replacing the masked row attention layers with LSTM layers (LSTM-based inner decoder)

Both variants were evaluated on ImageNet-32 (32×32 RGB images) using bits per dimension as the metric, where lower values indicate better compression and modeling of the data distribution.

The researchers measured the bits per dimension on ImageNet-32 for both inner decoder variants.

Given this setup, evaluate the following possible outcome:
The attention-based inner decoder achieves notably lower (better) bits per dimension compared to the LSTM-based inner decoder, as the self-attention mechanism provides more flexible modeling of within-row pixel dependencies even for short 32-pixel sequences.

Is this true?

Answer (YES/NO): NO